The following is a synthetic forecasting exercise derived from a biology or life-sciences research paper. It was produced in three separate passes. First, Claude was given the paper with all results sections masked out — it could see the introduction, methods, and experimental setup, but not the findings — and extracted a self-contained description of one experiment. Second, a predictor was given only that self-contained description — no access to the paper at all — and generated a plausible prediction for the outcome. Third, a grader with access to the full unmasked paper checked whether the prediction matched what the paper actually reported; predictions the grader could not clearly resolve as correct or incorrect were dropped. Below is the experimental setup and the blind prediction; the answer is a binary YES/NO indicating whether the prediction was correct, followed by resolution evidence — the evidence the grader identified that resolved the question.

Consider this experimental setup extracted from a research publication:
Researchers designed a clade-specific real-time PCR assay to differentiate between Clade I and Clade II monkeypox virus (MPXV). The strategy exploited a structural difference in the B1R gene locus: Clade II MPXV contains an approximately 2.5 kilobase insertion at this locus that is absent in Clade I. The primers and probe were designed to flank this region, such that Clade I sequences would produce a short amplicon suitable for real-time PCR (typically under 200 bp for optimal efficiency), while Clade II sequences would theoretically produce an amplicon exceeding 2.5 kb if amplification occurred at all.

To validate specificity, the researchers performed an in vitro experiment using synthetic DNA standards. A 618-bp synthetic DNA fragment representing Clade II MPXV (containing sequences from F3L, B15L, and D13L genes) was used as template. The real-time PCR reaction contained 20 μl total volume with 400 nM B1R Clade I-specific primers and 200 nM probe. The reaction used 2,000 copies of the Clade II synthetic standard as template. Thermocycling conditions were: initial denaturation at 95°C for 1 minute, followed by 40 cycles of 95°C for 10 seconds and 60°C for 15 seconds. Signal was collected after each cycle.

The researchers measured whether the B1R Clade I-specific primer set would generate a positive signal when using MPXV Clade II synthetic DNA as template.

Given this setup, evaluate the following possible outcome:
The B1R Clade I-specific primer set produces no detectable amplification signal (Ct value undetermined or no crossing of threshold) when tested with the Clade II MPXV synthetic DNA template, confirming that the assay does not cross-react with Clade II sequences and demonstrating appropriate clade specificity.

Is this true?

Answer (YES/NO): YES